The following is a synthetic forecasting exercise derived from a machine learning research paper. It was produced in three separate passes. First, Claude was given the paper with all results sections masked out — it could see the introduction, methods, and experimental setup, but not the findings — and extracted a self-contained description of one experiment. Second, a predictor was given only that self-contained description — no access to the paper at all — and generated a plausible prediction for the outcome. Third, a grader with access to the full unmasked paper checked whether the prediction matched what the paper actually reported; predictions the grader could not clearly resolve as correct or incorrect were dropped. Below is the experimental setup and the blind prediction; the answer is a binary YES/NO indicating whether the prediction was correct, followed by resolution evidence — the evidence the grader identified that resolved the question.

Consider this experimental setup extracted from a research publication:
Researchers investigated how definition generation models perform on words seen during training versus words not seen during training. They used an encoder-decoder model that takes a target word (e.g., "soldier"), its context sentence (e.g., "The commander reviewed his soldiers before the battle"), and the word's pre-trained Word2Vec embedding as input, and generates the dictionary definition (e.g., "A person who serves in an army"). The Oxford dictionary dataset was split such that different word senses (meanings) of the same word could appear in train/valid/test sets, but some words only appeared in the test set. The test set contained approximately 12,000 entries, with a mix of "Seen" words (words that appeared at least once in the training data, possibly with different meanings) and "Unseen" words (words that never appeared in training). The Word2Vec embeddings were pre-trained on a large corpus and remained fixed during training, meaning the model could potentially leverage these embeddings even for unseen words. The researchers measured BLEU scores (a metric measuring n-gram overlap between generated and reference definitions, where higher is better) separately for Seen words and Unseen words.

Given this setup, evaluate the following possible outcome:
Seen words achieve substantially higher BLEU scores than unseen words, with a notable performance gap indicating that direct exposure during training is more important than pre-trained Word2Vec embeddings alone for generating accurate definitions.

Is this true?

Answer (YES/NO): NO